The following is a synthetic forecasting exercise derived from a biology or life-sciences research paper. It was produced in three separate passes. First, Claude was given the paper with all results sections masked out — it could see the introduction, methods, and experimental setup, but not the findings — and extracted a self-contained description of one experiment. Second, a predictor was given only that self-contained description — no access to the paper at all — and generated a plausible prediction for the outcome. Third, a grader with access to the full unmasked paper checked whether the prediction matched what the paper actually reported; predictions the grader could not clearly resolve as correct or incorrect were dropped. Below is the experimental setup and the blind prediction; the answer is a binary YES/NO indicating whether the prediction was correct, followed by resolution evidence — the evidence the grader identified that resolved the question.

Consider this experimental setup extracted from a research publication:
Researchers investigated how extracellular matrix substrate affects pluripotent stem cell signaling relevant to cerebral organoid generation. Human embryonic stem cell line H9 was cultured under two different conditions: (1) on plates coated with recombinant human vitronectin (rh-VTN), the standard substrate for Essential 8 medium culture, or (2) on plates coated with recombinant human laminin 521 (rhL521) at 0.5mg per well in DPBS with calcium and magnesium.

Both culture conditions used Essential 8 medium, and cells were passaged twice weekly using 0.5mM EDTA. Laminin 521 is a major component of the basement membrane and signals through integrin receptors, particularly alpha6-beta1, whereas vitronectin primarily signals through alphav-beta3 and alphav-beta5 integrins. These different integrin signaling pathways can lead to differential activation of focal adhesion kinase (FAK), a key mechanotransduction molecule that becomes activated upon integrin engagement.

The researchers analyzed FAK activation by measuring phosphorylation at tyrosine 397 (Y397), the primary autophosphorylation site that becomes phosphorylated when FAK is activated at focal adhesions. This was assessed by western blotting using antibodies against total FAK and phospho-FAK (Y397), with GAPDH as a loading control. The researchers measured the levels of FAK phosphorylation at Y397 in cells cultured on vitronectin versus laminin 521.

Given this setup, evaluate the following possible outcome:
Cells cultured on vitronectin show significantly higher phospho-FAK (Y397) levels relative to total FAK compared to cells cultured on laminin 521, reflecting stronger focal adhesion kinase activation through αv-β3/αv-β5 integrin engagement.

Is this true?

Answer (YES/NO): YES